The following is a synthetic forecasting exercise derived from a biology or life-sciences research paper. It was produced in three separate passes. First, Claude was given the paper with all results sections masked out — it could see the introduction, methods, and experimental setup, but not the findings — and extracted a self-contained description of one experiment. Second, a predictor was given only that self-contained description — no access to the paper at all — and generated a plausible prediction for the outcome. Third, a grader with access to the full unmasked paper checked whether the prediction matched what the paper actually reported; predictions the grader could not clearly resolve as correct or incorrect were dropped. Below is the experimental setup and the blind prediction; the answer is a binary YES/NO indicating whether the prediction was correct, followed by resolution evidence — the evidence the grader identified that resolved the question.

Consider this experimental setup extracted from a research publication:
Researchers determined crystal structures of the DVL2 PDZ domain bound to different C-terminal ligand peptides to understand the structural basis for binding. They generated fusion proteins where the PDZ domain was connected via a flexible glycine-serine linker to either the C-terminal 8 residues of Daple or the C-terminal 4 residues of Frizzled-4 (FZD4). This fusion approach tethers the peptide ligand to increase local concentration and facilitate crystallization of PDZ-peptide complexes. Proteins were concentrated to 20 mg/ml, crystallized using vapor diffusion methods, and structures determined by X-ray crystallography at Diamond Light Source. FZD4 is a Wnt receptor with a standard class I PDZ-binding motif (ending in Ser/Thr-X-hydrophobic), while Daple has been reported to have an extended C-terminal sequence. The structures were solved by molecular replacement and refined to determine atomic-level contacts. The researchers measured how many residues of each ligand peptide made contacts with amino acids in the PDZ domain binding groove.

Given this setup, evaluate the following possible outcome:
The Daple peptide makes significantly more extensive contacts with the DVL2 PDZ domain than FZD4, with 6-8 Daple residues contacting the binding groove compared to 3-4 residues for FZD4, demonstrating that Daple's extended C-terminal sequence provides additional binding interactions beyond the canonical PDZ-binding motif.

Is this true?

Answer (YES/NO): YES